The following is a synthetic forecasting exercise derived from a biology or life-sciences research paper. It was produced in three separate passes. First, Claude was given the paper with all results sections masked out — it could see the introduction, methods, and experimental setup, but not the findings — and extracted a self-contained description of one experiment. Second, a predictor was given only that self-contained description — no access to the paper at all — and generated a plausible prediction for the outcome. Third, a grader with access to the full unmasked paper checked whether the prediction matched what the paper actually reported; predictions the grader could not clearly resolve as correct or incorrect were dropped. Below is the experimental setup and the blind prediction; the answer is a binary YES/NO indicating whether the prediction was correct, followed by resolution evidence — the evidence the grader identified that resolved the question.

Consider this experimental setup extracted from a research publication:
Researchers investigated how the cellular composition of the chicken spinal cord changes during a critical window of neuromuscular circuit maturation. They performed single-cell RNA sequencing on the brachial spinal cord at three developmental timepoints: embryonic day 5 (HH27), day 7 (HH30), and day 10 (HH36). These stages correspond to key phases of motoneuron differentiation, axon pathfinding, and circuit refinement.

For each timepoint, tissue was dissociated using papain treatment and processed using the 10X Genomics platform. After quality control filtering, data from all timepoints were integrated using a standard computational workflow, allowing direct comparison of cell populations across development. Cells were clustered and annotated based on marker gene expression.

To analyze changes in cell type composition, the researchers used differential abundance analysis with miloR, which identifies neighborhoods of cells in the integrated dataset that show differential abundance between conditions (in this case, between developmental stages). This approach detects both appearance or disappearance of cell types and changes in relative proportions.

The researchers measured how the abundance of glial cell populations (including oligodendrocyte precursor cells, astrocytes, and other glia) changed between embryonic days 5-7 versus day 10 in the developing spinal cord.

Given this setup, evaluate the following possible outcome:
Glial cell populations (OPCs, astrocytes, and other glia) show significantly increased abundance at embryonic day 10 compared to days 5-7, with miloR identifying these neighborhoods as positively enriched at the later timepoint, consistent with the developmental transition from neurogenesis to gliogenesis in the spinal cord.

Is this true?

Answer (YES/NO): NO